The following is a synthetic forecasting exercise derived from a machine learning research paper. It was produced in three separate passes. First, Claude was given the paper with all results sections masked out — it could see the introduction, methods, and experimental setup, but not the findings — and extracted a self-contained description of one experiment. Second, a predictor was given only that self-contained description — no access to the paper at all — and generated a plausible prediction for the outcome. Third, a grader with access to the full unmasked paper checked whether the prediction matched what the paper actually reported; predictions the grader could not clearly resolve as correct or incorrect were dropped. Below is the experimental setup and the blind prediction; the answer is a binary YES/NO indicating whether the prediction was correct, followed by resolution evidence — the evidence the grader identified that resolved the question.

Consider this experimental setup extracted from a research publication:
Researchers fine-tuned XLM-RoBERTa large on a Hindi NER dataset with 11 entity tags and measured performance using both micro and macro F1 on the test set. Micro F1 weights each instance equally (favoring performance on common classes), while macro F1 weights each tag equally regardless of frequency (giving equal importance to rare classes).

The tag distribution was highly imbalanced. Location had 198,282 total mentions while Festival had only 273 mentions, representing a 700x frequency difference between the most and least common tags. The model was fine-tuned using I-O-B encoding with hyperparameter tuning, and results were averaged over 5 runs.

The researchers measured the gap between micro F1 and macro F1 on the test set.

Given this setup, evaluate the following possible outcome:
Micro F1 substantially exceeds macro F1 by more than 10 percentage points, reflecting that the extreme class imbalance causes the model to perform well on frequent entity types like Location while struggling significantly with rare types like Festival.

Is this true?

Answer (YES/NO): YES